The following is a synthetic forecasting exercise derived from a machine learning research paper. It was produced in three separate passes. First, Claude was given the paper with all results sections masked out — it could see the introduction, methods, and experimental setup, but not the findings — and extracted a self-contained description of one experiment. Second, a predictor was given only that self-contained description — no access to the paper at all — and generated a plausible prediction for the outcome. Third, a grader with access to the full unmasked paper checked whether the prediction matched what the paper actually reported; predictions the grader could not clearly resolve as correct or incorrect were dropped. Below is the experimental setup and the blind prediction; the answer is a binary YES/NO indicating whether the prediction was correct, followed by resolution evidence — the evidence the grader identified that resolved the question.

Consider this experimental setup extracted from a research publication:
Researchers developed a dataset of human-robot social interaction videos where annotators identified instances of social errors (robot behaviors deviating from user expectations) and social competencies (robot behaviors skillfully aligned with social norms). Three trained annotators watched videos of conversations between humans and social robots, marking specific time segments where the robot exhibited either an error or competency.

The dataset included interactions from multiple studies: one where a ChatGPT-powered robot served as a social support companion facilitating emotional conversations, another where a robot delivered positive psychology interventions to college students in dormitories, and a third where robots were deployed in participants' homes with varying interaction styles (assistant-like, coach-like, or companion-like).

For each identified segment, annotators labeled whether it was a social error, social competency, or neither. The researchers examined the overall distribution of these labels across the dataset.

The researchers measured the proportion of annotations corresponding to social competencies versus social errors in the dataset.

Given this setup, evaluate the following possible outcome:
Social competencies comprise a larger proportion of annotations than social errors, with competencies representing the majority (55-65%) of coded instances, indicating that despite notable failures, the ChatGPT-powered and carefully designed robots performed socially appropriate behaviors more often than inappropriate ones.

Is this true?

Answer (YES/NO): YES